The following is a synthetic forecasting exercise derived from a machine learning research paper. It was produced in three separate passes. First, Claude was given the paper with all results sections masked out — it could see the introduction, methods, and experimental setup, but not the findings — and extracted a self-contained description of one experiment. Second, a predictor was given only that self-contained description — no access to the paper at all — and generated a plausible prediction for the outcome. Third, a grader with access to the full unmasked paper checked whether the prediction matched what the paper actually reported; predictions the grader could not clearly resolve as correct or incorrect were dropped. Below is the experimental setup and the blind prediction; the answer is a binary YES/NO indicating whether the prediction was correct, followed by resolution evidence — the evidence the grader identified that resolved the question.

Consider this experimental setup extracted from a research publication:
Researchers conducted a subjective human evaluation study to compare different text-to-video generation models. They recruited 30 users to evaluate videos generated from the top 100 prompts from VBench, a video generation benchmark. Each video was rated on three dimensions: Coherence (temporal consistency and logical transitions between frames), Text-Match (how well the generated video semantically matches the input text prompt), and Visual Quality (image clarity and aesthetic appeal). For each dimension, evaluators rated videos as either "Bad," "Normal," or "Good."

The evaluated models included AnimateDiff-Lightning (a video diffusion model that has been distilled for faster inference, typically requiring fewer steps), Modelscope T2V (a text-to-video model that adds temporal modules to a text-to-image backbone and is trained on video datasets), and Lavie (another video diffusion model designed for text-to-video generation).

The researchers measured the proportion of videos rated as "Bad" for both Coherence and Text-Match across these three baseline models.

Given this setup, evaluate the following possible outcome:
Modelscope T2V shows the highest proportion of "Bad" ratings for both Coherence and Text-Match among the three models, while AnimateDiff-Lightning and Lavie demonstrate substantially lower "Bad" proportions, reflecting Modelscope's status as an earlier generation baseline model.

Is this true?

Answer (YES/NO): NO